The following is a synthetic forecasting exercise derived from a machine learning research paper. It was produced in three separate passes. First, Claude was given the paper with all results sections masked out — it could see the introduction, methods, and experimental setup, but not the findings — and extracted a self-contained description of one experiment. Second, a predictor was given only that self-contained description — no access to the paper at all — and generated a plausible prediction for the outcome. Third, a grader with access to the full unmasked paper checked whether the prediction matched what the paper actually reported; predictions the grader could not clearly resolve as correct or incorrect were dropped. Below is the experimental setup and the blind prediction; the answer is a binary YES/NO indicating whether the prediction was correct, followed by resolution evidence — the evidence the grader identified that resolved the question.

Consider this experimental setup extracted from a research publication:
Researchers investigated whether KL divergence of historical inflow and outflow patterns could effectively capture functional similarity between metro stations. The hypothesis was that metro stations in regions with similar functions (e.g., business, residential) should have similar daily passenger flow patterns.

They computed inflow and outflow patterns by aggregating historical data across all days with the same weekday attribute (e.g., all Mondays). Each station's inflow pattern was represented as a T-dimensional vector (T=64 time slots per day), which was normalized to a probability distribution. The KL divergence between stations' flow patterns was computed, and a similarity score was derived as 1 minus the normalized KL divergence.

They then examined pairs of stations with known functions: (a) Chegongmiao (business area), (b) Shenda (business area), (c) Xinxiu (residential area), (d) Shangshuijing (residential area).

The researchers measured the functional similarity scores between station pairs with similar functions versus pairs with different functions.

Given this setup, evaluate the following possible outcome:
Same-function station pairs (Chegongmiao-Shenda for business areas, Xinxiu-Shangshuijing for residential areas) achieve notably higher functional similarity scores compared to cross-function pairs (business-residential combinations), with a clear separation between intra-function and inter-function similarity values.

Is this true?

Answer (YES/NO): YES